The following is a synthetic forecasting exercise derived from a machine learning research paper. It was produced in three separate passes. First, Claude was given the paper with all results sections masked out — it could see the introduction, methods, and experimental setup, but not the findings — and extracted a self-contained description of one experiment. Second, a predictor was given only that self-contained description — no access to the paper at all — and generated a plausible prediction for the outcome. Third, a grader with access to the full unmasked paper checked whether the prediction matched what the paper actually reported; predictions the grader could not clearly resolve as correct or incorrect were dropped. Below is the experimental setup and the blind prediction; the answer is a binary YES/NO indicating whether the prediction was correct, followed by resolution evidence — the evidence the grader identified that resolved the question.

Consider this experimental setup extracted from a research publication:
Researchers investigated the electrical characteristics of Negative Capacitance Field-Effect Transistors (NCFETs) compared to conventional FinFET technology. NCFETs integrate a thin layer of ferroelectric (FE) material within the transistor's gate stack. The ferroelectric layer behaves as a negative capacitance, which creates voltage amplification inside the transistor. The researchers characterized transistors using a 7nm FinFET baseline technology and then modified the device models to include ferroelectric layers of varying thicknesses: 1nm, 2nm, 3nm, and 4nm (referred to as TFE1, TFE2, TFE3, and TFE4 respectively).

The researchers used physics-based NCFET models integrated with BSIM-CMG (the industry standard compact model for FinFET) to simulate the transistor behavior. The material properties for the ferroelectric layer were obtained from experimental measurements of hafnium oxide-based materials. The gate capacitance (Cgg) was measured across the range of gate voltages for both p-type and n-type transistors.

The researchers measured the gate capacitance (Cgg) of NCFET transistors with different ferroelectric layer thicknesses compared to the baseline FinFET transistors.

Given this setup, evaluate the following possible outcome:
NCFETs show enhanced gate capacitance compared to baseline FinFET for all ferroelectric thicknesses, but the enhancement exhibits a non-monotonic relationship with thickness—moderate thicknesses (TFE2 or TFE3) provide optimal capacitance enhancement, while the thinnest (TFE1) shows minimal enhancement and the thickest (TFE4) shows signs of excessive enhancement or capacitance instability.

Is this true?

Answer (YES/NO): NO